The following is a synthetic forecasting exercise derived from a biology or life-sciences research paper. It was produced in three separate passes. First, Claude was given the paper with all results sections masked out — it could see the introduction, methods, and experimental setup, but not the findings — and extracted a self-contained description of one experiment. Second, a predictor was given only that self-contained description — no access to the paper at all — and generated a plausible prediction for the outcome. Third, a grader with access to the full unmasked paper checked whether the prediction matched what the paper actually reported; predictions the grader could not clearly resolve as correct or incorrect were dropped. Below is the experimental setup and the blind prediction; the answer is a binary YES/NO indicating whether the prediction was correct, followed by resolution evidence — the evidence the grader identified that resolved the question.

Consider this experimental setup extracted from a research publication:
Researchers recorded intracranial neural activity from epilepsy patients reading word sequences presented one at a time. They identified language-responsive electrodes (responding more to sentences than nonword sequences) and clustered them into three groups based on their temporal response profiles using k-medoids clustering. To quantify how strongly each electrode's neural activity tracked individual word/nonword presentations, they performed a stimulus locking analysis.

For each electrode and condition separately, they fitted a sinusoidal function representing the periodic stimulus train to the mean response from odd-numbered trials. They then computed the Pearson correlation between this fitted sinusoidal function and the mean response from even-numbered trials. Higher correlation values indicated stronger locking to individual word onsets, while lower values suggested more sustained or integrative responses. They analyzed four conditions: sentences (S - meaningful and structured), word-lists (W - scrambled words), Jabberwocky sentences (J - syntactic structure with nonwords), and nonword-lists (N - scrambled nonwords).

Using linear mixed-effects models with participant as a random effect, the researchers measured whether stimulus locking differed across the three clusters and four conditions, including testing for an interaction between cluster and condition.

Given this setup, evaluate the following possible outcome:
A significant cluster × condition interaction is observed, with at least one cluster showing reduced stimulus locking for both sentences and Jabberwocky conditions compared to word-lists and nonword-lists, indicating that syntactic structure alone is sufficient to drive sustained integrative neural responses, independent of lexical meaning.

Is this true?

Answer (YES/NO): NO